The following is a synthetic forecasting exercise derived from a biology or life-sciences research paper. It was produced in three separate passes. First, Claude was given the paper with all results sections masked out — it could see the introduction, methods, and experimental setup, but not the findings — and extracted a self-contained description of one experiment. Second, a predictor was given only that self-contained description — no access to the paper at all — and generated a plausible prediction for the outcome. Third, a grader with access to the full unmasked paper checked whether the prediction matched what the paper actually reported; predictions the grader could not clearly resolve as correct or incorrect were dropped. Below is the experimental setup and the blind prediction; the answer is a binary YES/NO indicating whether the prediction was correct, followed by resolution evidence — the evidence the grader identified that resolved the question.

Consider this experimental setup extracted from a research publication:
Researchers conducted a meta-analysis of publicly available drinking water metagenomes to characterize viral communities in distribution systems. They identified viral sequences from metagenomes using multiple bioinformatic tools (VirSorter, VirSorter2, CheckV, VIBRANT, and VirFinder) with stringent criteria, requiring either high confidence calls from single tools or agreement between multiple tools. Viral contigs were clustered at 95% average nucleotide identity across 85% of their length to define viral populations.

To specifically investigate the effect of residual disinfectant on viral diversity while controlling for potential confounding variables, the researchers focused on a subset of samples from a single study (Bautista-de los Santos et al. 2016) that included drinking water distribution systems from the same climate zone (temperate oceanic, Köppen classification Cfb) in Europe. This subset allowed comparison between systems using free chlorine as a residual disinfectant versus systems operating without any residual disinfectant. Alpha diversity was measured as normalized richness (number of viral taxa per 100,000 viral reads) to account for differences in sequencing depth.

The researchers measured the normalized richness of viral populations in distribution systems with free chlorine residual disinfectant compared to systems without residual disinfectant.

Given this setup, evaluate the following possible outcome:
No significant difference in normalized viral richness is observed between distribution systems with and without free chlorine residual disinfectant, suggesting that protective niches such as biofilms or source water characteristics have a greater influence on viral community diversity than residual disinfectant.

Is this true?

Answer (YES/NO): NO